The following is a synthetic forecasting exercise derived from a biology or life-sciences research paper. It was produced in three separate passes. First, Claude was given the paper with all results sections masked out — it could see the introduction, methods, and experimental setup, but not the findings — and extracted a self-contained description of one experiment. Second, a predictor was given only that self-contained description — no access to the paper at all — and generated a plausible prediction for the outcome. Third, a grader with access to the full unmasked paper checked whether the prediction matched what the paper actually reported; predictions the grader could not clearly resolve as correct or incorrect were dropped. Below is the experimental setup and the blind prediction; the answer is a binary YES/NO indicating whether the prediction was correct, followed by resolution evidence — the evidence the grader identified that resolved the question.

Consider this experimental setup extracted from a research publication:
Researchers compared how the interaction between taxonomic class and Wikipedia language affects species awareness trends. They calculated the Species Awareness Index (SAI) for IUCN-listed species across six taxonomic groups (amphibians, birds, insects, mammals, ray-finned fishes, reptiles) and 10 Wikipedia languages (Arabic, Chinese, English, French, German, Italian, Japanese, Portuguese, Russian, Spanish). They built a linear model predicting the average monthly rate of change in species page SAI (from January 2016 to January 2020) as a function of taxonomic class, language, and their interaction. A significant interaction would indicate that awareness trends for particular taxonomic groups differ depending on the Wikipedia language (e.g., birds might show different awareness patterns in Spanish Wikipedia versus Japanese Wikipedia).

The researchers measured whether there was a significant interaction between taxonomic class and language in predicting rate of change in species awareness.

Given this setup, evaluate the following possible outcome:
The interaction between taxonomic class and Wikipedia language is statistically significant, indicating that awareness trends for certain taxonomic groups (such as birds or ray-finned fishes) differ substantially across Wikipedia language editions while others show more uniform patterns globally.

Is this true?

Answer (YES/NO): YES